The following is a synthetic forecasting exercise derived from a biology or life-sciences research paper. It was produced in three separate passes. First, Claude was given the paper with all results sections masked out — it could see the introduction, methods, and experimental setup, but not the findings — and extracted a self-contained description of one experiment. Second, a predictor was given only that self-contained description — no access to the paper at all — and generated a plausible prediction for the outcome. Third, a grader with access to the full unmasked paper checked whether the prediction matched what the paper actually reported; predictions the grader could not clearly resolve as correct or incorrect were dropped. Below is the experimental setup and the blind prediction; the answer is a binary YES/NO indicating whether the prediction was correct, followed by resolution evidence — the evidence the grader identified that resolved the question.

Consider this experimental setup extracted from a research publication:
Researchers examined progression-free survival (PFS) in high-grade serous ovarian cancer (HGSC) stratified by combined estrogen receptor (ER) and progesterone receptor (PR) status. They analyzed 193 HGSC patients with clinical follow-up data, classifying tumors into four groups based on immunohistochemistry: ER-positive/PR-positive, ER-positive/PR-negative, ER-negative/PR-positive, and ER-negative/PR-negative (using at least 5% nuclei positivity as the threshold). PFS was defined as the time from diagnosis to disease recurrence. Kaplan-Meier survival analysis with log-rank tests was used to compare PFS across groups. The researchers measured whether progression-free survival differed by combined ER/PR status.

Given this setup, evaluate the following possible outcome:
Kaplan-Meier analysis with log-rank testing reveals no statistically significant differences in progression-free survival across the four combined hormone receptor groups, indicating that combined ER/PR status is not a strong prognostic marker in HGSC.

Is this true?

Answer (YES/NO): YES